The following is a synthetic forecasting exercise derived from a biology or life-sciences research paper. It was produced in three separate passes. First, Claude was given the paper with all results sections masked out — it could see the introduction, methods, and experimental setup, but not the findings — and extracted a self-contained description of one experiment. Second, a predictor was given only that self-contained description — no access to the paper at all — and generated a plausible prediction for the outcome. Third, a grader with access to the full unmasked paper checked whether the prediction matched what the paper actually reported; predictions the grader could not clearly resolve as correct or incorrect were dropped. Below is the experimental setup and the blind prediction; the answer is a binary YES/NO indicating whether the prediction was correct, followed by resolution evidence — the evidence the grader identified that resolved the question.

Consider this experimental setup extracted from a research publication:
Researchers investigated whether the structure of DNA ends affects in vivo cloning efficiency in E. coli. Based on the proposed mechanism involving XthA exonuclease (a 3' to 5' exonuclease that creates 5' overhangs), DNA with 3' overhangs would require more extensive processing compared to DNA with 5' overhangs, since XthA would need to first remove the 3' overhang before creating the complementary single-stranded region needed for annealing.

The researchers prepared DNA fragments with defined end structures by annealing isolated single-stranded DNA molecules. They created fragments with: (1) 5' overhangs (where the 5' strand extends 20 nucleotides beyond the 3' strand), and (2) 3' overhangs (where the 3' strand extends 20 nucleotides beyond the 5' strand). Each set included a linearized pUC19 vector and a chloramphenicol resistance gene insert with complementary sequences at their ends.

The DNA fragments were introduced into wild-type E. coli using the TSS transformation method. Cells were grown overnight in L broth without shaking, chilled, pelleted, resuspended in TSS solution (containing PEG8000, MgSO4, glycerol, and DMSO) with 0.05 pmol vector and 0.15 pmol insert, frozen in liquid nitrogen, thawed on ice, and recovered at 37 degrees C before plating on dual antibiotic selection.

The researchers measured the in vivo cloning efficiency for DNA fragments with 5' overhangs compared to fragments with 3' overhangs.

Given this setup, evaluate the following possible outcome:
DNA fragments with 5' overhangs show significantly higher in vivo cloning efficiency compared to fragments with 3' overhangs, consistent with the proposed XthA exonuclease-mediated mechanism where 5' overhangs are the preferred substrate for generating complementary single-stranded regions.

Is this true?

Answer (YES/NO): NO